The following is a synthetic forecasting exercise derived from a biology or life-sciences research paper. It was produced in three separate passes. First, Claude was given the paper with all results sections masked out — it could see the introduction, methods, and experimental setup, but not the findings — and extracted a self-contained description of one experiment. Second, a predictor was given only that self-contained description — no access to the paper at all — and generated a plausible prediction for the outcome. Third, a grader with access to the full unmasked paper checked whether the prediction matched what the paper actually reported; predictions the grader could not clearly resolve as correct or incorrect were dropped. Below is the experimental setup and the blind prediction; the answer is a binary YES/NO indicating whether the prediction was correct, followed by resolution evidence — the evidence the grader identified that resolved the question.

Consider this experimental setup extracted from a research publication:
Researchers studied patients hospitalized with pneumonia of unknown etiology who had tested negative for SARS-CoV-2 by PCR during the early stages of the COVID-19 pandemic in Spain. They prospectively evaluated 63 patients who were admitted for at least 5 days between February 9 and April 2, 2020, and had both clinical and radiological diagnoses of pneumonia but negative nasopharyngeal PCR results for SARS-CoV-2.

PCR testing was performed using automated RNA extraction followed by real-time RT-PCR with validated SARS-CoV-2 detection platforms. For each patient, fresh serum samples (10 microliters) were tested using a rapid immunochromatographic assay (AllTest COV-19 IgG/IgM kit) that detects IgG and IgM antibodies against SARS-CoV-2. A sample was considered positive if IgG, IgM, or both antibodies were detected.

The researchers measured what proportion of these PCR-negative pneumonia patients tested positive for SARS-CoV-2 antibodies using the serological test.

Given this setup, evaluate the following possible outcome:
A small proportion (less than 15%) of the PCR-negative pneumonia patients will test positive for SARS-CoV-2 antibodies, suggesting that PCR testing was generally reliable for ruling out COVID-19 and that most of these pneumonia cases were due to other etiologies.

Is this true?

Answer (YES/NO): NO